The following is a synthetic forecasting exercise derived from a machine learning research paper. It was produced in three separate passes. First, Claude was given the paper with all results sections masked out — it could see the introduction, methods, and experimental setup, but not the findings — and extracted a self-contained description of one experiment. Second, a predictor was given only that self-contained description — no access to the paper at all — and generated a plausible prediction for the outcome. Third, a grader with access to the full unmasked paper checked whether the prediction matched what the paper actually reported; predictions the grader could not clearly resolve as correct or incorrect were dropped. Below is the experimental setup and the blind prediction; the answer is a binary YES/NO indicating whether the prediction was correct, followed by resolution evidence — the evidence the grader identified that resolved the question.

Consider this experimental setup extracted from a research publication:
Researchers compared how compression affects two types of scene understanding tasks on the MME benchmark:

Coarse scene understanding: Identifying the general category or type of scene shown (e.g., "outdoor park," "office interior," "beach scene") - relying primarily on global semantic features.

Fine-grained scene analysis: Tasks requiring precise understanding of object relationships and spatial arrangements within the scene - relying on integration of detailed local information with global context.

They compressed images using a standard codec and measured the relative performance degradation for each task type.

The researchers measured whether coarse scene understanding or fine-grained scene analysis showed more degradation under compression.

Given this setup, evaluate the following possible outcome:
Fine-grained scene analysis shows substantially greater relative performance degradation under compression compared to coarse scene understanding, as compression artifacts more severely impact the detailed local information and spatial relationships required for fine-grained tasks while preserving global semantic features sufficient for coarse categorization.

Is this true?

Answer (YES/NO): YES